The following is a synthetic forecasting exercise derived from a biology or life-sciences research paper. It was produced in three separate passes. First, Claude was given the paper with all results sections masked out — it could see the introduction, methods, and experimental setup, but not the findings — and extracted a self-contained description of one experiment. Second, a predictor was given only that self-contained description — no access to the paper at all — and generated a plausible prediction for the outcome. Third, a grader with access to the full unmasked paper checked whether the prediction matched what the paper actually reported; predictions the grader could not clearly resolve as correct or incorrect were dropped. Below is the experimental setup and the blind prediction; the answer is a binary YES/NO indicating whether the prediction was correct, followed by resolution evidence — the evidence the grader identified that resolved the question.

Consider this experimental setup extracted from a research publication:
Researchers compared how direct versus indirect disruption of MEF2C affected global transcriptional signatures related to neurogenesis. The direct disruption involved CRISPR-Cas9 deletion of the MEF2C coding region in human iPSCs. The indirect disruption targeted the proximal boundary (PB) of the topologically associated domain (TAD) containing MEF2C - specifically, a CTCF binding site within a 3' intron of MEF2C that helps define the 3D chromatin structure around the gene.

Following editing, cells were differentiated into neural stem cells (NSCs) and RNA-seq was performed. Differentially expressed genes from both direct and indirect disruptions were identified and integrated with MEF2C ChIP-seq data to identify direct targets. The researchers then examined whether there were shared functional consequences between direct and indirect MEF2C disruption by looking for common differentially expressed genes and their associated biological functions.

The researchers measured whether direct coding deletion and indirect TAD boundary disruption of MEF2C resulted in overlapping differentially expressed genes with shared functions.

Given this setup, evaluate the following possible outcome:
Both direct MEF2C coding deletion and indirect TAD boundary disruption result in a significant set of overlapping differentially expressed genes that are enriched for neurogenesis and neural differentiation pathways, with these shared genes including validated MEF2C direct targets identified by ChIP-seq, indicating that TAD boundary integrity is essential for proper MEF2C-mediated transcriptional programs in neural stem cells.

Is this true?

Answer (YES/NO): NO